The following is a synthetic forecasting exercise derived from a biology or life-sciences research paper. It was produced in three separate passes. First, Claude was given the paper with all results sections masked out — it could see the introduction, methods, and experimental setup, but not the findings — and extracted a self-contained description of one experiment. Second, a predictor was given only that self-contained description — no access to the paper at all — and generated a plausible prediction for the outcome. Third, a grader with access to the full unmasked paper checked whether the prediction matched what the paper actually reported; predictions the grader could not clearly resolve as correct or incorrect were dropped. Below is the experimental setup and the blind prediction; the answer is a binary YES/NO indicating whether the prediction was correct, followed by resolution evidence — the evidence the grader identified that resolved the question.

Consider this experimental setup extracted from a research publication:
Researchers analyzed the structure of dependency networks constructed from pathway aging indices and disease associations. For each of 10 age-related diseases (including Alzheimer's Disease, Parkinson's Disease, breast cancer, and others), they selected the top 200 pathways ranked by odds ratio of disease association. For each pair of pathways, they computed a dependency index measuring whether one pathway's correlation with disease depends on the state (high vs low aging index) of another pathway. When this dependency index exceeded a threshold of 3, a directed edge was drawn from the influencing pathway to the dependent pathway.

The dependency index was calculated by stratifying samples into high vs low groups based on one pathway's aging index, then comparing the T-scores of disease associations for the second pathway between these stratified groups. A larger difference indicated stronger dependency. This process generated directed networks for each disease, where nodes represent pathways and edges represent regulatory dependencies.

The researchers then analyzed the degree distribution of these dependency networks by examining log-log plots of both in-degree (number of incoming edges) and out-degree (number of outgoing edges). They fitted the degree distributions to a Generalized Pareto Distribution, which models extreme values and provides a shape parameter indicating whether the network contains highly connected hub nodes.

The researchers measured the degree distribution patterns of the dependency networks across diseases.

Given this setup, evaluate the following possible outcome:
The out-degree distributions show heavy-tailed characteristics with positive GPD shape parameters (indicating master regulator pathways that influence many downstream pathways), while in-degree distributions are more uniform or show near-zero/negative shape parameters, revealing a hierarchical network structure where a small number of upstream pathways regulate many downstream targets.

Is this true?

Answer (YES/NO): NO